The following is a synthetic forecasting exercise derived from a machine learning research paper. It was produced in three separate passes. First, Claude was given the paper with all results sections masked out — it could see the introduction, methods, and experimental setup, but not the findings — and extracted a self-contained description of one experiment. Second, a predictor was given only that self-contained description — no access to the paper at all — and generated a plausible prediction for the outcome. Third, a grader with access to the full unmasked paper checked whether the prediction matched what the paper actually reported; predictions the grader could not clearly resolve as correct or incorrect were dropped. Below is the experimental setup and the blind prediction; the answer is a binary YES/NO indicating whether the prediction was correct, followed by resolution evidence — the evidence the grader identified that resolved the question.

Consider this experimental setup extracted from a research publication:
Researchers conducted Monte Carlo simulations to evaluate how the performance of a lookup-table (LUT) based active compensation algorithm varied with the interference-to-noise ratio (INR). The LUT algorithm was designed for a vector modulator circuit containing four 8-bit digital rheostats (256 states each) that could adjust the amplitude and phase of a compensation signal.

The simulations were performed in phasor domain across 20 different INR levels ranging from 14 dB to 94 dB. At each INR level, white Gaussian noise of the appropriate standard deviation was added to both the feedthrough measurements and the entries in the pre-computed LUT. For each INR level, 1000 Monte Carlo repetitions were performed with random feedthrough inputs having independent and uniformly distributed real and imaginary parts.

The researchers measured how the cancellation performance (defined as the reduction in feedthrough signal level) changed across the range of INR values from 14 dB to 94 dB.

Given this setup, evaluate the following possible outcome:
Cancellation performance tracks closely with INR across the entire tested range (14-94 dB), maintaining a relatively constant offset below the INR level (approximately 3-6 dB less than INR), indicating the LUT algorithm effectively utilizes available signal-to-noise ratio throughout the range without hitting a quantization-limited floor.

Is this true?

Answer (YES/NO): NO